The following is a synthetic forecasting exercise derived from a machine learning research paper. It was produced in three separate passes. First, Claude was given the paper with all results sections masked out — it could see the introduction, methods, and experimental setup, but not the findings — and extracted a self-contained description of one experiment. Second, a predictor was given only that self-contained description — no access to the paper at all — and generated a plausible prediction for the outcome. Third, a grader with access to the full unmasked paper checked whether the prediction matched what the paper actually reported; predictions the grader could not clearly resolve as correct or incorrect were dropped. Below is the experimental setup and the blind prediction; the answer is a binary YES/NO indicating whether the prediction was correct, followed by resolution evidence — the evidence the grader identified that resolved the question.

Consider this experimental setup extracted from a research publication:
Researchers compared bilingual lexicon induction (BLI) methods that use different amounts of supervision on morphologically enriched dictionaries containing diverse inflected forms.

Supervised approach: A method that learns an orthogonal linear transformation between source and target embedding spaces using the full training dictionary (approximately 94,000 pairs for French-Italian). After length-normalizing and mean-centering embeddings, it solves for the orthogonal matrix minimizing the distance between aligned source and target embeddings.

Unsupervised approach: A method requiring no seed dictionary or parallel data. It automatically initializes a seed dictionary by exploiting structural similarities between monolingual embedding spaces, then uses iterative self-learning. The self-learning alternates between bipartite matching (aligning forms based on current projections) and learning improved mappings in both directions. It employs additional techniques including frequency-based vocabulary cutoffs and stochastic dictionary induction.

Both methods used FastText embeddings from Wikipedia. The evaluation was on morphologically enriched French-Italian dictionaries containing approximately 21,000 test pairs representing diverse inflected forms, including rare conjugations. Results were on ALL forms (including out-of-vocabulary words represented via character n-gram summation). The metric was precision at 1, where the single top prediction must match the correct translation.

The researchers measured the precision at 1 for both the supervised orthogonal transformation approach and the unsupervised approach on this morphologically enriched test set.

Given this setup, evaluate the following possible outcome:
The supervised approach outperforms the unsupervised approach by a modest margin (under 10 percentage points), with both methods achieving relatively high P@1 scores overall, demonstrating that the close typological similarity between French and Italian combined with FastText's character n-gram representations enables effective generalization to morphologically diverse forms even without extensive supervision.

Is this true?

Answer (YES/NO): NO